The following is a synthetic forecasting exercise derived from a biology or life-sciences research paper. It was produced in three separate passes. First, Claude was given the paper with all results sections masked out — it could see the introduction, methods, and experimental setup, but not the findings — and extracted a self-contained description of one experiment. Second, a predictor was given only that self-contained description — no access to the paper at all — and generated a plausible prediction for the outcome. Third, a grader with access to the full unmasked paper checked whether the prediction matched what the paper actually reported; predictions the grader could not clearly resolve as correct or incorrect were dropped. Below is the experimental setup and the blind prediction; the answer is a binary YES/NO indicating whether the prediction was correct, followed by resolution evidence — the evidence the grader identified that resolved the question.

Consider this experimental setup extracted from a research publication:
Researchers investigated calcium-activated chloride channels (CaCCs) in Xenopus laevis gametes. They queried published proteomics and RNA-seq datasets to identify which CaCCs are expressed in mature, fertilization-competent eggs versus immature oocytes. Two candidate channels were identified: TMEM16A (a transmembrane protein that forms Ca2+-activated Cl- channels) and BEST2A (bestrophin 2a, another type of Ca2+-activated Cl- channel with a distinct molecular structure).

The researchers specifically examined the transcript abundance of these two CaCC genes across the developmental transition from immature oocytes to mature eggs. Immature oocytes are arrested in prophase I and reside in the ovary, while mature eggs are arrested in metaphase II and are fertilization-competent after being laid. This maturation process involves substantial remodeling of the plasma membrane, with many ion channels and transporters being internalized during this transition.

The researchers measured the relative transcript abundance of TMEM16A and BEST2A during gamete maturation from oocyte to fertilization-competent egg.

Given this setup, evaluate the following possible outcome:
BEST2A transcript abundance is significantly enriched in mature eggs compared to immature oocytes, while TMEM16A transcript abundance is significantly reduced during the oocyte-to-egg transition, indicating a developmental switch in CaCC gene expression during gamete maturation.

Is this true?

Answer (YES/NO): NO